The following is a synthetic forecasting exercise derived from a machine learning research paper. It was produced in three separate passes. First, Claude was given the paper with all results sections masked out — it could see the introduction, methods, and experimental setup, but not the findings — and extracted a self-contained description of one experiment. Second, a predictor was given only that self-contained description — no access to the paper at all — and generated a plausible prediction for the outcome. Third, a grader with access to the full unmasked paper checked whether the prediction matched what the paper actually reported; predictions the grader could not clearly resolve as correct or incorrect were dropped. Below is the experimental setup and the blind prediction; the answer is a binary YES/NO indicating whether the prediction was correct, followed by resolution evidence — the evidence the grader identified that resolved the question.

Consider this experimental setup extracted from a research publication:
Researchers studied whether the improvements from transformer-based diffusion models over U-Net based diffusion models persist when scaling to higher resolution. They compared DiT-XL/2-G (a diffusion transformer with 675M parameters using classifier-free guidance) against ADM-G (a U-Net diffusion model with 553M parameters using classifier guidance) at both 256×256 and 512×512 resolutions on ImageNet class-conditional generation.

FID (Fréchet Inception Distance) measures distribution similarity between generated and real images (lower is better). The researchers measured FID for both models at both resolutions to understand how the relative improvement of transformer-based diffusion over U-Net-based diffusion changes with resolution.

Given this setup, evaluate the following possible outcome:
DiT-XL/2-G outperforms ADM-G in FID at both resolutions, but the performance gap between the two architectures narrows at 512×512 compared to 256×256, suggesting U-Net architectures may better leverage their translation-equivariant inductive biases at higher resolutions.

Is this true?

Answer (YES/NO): YES